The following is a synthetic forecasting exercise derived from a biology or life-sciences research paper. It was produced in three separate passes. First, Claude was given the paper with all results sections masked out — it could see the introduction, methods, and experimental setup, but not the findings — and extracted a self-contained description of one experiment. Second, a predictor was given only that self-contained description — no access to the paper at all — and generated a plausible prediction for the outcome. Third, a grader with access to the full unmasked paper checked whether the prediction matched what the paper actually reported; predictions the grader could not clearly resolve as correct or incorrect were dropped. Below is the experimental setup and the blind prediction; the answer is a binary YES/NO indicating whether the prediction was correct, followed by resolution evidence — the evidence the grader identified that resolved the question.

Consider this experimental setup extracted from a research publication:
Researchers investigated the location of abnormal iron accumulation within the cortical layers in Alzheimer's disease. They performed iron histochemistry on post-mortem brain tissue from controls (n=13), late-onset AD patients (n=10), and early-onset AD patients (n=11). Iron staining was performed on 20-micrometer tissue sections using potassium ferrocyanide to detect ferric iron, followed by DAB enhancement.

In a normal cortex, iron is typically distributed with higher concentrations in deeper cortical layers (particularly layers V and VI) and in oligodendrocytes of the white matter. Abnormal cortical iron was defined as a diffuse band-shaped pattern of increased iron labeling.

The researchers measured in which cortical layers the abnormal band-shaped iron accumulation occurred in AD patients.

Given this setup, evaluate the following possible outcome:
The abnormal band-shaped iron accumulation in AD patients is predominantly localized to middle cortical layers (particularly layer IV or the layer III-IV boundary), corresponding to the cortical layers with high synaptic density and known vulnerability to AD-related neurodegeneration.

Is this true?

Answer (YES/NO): YES